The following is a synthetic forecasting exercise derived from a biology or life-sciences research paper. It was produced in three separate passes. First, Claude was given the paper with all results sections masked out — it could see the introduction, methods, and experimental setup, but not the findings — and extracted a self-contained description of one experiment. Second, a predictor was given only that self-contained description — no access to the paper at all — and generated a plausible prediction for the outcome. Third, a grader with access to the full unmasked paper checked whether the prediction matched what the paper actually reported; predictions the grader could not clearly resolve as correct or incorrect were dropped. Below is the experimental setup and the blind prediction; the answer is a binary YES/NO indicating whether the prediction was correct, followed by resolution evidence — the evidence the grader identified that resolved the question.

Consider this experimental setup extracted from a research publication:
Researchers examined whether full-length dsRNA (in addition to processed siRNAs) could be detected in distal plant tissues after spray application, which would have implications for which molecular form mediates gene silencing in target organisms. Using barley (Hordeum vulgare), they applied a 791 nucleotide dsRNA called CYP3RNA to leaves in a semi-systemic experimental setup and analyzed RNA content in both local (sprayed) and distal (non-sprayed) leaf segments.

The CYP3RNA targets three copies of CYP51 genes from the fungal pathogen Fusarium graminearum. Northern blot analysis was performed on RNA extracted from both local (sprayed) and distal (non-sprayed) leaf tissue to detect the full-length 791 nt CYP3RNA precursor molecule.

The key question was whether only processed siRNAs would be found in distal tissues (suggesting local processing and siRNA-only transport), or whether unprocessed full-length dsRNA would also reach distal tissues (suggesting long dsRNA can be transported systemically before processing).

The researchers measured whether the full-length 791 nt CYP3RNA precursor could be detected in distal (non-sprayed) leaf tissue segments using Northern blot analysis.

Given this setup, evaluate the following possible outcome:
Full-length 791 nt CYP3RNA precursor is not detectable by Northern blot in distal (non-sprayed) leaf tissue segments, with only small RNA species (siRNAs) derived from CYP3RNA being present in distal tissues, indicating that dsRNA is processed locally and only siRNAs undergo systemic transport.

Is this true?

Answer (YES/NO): NO